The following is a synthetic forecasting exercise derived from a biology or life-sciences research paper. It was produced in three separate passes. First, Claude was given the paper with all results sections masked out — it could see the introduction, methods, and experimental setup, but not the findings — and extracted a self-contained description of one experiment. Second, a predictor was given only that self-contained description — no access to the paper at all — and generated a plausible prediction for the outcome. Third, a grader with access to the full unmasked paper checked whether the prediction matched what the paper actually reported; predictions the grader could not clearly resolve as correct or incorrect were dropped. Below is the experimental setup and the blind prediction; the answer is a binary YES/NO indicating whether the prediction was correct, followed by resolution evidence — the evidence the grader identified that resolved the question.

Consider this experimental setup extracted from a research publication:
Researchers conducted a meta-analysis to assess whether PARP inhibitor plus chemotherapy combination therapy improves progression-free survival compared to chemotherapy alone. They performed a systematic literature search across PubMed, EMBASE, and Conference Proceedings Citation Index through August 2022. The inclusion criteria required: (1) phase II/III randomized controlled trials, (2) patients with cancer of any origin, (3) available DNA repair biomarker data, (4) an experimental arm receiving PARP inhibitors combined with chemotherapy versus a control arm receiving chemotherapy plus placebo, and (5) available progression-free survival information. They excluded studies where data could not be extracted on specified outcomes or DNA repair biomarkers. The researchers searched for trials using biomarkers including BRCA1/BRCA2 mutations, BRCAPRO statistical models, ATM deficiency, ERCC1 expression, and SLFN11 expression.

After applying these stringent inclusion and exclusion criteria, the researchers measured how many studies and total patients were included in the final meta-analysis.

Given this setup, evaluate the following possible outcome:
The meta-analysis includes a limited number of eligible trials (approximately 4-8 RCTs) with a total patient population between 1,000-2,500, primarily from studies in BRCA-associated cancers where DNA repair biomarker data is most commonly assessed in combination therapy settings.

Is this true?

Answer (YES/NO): NO